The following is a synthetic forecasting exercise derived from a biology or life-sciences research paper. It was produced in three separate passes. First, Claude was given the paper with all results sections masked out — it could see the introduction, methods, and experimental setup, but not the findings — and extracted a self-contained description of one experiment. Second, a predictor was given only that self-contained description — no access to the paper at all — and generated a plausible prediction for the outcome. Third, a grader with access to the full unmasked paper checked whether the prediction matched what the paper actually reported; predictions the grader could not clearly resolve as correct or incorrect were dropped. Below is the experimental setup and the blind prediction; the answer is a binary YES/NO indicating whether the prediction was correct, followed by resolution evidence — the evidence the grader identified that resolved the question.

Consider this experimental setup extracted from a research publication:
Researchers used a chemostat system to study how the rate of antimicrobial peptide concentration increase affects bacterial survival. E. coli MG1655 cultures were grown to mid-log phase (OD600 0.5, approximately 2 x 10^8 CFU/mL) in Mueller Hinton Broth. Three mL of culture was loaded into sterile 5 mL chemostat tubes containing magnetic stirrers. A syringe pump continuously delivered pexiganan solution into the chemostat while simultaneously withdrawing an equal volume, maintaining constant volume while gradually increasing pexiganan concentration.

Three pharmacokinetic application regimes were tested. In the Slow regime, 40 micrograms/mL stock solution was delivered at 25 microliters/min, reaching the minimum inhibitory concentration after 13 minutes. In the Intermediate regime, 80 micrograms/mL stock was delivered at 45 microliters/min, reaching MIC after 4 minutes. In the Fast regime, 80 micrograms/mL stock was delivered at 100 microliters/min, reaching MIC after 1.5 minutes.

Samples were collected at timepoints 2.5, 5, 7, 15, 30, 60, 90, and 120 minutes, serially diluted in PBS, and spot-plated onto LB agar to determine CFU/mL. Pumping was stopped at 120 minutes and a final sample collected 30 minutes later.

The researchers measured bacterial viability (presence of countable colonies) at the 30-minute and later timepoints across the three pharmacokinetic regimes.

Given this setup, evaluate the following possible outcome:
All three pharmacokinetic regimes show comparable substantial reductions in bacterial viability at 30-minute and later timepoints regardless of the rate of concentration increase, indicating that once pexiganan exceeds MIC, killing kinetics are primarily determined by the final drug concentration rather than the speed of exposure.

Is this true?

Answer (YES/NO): NO